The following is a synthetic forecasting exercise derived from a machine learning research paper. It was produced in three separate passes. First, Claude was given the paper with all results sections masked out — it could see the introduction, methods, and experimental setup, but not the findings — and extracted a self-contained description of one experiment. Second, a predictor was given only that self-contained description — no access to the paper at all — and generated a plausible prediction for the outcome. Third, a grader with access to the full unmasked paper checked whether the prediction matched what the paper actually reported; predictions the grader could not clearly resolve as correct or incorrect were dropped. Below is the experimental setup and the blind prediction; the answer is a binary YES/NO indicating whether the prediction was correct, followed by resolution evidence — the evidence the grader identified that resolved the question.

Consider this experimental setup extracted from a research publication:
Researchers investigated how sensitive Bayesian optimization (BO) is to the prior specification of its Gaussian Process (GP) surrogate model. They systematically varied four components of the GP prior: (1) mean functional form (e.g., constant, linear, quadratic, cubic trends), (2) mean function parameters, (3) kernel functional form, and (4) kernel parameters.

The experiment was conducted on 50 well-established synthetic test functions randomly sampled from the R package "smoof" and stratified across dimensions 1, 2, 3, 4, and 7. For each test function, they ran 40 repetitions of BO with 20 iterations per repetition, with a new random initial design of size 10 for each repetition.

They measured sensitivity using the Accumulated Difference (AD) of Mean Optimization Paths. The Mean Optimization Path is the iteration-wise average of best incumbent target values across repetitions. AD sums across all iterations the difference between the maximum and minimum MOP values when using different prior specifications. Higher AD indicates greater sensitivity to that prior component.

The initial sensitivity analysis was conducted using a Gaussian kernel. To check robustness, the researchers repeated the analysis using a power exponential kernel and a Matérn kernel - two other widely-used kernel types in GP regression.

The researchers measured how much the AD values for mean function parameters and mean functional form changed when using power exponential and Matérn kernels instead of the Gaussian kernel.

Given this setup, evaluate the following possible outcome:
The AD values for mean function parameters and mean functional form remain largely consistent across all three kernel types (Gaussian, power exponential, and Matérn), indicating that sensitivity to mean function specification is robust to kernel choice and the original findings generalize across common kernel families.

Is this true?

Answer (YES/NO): YES